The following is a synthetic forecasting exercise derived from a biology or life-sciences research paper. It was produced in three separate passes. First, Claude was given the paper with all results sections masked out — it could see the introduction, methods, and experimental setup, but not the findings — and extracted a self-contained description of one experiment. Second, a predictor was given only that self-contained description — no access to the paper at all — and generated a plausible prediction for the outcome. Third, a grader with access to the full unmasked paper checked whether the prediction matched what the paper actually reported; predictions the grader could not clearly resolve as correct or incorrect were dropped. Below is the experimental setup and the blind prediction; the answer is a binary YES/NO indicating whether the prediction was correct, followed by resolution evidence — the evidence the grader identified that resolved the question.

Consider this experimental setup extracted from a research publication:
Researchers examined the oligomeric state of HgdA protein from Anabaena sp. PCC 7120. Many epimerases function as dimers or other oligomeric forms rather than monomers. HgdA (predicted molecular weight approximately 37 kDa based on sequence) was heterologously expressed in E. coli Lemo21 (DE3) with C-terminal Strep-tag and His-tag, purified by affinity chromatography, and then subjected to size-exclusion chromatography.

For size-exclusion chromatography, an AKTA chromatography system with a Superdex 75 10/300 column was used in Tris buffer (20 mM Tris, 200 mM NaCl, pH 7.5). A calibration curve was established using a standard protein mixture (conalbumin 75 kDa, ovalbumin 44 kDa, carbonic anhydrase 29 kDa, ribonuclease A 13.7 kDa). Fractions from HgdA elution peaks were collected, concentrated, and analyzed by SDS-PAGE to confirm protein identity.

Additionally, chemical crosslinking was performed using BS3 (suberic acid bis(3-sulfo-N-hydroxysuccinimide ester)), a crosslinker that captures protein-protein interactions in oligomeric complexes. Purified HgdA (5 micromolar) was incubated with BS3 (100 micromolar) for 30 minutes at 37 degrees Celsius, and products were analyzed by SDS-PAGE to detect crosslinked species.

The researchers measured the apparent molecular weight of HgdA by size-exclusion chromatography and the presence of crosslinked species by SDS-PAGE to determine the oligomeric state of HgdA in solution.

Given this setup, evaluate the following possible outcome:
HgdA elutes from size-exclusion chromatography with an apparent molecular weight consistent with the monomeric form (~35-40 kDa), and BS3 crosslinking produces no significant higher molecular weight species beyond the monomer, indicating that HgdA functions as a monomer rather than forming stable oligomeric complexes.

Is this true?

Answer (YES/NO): NO